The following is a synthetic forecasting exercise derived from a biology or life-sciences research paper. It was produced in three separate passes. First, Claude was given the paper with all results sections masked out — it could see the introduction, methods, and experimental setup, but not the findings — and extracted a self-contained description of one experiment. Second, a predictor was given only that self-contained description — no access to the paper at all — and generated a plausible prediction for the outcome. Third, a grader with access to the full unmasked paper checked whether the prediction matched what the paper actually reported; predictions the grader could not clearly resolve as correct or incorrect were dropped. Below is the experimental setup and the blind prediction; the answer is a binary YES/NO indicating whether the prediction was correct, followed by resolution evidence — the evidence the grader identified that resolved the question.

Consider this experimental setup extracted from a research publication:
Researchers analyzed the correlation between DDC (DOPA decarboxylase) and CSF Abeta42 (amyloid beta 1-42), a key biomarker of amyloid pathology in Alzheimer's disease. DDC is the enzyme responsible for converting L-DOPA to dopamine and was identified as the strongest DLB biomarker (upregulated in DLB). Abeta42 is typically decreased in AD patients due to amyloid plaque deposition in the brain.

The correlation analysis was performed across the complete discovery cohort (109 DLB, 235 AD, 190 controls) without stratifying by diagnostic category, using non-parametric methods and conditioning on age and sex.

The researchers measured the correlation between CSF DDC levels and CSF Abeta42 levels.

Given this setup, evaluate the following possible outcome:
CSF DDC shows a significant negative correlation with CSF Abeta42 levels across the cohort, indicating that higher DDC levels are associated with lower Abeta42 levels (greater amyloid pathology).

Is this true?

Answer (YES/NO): NO